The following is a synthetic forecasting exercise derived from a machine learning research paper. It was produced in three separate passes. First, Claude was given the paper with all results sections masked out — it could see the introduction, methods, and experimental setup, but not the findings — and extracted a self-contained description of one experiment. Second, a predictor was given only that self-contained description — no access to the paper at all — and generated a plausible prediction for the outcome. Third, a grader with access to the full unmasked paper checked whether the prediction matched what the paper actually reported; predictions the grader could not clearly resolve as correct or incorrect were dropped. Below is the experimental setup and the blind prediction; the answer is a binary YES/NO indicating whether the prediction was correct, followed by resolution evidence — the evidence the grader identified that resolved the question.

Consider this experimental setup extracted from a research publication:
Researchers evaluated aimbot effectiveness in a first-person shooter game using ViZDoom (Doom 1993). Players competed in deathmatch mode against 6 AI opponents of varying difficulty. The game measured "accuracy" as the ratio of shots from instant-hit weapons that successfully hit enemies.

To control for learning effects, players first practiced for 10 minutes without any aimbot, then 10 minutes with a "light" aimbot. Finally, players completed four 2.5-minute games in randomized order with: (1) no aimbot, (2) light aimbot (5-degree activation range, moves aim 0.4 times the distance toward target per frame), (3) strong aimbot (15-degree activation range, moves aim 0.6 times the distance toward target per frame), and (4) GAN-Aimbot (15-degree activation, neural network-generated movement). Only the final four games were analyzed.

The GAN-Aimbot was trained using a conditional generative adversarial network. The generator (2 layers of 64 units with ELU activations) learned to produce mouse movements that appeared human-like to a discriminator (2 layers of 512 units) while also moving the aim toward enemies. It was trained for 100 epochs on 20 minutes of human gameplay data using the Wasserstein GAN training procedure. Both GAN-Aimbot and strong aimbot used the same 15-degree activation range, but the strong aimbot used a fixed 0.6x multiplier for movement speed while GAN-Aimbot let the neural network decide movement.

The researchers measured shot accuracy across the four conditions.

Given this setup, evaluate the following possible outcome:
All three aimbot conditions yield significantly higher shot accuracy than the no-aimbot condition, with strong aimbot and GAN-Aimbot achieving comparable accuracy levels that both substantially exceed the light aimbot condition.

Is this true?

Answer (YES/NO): NO